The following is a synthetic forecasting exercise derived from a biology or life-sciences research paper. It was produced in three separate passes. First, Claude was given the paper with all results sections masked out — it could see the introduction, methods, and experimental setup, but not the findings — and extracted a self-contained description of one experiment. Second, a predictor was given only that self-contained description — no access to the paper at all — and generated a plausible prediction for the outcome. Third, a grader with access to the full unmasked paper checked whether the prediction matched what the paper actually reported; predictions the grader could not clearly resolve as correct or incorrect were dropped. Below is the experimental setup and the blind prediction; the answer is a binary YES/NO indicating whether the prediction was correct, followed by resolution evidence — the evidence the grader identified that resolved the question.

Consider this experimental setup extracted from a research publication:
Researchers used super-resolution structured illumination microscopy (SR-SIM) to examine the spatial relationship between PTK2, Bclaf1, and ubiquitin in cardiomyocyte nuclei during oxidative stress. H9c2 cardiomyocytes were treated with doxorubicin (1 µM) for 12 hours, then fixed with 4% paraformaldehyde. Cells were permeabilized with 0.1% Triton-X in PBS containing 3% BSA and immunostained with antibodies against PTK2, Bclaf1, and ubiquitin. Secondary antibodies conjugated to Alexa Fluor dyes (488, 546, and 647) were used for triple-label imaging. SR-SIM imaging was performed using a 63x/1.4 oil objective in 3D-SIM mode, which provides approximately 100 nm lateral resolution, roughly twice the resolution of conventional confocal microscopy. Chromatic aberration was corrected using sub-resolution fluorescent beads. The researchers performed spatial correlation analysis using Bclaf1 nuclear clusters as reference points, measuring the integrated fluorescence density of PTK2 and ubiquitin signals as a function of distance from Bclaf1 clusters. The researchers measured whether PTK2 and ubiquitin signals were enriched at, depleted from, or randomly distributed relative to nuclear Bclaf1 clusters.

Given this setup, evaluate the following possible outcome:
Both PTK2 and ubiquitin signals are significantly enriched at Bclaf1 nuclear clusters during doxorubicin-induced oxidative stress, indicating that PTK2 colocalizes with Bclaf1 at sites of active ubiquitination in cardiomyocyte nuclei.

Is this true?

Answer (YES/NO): NO